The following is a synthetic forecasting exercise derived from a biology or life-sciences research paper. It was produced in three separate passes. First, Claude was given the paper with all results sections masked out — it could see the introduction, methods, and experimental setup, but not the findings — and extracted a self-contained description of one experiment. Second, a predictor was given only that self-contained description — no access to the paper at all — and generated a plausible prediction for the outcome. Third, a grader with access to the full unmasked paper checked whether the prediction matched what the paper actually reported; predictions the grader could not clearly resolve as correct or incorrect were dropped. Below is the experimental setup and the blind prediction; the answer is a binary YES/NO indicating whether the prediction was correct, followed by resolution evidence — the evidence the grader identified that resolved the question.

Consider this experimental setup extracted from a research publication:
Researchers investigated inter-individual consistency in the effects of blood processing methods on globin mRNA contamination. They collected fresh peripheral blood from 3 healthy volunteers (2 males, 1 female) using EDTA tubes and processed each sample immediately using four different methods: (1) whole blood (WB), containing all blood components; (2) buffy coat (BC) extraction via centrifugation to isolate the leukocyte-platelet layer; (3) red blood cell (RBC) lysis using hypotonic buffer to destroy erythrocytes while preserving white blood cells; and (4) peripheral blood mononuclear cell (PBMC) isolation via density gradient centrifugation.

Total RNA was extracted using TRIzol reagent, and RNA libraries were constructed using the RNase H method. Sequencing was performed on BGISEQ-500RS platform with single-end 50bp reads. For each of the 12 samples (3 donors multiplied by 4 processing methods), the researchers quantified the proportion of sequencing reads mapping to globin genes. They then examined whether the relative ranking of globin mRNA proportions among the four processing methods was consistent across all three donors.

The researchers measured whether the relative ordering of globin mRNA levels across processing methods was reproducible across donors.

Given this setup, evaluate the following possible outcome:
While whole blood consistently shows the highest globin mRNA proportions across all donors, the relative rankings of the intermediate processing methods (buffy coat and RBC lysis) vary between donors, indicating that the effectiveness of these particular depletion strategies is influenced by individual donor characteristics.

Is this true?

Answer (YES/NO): NO